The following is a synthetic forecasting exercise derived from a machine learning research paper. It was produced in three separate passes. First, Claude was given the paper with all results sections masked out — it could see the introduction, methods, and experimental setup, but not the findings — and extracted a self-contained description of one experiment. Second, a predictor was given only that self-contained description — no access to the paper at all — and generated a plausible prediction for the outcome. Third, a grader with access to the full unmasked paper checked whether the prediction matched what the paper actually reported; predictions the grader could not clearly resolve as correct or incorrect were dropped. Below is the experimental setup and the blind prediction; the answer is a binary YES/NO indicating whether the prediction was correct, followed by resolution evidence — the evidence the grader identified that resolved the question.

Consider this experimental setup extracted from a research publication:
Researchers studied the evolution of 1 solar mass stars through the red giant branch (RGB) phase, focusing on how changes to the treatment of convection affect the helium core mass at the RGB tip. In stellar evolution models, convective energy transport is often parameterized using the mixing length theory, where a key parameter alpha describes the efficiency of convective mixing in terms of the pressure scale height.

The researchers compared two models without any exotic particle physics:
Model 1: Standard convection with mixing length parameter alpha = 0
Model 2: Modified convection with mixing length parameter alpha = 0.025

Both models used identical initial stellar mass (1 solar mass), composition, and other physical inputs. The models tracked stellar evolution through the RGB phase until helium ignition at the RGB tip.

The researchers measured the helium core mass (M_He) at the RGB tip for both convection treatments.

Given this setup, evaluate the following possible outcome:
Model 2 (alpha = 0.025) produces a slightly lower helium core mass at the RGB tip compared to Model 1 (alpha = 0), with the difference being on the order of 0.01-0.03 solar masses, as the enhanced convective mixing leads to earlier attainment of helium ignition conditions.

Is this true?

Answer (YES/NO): NO